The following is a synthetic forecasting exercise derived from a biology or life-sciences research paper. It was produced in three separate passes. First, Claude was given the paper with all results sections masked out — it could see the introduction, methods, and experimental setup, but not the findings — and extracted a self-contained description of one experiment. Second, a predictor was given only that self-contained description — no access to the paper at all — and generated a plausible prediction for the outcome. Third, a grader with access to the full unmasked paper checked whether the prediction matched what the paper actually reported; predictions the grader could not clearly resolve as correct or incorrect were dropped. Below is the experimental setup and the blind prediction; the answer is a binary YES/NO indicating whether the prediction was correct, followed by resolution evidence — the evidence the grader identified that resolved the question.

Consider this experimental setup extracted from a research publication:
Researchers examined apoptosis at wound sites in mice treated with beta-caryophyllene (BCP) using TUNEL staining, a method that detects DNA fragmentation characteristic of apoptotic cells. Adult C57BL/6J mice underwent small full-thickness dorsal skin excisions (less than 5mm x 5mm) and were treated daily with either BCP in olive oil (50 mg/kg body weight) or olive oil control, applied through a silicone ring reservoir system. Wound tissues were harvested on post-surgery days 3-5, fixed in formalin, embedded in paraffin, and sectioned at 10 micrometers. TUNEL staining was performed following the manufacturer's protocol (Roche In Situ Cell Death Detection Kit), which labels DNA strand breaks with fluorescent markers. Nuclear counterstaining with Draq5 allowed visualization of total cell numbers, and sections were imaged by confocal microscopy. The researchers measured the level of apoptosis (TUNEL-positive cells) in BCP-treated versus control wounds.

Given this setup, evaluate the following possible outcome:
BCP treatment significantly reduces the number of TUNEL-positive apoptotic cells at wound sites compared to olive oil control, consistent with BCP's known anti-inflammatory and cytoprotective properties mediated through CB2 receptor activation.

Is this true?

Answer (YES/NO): YES